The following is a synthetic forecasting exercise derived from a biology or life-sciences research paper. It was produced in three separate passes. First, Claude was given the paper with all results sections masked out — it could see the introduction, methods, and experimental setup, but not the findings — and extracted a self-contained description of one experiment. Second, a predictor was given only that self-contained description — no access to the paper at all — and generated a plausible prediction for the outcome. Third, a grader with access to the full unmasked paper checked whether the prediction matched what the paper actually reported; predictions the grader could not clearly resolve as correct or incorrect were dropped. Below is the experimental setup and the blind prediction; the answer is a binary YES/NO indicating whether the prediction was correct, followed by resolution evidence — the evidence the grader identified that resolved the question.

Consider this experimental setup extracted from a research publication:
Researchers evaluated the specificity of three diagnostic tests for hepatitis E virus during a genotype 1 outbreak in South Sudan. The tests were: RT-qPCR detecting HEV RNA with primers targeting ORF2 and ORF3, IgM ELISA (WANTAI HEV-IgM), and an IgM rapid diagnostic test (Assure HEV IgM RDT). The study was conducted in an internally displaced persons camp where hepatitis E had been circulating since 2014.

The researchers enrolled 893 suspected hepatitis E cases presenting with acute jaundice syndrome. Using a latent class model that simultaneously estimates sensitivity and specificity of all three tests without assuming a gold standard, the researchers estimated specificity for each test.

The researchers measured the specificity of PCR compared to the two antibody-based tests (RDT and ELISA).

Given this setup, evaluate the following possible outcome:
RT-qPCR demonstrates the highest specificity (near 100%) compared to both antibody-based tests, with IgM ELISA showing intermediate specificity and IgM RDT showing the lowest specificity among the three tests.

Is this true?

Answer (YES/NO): NO